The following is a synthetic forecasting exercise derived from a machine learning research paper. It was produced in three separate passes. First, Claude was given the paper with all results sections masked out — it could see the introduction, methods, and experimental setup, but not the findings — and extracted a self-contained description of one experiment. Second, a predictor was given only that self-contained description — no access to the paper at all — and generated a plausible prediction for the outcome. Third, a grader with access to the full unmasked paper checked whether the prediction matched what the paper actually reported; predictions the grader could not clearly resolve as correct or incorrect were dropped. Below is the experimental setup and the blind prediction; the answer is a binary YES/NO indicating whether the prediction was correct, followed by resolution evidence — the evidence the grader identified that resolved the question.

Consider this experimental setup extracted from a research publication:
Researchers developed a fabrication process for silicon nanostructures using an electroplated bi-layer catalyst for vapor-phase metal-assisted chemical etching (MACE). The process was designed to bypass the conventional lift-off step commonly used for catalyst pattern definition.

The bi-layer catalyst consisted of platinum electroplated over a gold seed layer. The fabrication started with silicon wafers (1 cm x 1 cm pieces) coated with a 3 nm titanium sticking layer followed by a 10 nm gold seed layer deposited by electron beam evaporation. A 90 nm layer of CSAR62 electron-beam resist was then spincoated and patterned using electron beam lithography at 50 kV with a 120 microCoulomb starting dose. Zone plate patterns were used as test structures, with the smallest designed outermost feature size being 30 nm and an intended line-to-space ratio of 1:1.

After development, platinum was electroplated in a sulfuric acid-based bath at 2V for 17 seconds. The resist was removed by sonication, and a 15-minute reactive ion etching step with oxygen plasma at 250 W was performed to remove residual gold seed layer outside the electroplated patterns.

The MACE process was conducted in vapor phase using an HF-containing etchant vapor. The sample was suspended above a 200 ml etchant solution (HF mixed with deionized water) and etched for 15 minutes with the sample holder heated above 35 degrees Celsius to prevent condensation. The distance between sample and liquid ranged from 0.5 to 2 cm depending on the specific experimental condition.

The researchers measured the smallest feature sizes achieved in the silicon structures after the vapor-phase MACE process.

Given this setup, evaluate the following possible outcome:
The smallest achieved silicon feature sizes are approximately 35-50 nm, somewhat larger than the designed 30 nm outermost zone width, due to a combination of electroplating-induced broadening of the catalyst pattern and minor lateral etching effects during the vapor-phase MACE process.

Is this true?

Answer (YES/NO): NO